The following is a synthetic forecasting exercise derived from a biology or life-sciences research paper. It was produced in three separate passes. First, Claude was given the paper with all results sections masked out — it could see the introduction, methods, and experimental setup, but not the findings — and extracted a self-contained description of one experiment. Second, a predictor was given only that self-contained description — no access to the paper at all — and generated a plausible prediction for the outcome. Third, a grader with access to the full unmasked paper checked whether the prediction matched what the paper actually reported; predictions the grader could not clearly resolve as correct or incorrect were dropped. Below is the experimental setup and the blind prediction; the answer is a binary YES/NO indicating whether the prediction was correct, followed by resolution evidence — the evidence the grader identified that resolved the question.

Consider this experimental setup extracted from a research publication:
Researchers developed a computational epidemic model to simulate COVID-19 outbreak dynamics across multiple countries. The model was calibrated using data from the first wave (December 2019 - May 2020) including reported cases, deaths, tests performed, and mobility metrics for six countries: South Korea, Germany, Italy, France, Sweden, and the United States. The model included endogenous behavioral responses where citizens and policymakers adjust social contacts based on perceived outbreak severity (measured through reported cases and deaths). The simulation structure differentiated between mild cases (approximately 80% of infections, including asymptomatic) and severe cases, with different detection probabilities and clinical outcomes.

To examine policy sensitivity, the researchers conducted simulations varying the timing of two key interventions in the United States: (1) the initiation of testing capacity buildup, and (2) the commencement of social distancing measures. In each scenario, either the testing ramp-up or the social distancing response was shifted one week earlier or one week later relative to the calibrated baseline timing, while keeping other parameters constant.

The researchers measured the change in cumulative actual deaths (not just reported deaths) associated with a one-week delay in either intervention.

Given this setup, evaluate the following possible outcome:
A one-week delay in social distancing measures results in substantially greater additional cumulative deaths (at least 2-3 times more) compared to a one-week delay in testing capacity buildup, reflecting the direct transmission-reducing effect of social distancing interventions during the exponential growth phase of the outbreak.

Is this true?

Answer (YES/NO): NO